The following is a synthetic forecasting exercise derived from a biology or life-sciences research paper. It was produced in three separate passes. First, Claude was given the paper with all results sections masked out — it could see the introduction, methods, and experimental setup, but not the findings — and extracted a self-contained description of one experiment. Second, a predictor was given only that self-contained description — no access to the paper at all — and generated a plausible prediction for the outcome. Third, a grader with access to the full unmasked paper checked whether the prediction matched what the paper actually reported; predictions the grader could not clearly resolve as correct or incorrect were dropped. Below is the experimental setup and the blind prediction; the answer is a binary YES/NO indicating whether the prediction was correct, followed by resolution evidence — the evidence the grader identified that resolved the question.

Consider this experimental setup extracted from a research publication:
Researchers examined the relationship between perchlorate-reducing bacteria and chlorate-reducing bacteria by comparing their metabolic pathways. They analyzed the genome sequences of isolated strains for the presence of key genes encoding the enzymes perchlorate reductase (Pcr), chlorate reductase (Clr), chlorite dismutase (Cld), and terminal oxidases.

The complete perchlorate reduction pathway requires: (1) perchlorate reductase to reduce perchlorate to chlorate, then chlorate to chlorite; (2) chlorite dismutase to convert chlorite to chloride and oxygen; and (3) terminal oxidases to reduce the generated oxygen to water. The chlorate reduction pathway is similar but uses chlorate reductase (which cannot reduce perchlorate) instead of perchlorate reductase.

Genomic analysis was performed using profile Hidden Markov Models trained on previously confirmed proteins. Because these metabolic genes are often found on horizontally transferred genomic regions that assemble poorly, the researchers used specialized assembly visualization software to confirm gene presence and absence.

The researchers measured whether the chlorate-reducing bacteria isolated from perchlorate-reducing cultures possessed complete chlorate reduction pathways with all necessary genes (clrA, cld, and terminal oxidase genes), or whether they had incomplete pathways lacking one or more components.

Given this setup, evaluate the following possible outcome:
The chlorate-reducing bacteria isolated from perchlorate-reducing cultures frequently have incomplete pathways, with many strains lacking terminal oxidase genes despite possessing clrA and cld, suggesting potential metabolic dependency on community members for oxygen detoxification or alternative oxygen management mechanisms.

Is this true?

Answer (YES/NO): NO